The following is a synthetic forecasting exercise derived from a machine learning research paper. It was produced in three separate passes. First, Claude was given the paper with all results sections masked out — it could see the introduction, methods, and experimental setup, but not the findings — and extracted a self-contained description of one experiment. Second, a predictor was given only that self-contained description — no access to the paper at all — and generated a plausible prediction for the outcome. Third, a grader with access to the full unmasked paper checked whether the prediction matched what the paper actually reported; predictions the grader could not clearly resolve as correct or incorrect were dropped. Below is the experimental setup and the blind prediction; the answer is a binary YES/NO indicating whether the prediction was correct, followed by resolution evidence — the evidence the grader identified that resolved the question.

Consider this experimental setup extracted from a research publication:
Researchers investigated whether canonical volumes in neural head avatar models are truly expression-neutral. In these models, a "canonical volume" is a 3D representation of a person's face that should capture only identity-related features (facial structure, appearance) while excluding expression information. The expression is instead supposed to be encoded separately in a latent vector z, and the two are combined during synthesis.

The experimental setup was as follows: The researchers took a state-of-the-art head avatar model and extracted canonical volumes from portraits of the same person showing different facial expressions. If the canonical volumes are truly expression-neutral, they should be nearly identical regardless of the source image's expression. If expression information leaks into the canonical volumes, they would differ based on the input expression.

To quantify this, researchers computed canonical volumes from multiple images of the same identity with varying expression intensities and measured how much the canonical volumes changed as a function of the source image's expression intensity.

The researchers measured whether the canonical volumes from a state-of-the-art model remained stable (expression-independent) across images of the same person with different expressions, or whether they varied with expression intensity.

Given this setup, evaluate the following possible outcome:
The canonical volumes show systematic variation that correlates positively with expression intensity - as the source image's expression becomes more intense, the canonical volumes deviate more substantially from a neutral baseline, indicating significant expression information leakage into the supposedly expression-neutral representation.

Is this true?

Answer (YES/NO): YES